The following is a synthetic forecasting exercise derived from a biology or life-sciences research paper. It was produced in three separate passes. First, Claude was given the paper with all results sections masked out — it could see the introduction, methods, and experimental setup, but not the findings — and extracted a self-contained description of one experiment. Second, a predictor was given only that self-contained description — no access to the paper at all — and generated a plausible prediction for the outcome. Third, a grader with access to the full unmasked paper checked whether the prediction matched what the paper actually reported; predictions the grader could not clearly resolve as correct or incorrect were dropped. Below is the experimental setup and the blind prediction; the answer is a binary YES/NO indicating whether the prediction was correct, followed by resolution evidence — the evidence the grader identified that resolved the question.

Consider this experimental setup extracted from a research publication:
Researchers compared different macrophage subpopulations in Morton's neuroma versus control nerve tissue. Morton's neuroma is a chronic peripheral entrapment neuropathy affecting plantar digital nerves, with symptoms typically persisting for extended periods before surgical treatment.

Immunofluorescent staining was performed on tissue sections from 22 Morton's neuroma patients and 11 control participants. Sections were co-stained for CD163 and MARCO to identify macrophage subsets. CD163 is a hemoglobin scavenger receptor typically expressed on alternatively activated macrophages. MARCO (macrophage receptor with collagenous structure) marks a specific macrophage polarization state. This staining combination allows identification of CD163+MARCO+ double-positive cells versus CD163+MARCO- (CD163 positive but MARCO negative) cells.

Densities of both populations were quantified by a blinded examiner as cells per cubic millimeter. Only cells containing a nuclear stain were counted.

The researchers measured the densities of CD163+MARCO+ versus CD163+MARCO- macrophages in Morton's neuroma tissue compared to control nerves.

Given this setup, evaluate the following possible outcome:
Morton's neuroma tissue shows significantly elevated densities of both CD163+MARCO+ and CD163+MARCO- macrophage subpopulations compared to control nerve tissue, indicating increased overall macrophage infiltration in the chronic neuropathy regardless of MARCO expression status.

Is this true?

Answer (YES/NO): YES